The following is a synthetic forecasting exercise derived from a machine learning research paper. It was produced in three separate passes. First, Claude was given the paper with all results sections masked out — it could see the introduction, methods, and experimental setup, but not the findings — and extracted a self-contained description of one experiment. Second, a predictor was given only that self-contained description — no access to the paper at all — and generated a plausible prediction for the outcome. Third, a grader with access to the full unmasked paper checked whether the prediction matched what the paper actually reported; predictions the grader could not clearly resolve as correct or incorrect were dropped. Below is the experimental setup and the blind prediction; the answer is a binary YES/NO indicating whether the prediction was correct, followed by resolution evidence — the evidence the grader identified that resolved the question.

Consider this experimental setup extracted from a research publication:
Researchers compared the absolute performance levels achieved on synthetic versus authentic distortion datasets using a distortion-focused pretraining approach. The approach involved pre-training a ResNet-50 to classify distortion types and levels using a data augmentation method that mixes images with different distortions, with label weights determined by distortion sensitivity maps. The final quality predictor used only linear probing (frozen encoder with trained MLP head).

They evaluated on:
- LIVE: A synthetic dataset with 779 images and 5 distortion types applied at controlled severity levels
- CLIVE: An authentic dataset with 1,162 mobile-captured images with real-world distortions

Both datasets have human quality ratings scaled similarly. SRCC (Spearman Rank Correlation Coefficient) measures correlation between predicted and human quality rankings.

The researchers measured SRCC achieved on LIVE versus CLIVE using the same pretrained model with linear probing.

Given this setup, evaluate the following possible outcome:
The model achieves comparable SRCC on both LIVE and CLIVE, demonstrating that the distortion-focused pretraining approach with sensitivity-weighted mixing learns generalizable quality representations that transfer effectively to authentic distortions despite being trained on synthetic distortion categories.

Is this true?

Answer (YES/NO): NO